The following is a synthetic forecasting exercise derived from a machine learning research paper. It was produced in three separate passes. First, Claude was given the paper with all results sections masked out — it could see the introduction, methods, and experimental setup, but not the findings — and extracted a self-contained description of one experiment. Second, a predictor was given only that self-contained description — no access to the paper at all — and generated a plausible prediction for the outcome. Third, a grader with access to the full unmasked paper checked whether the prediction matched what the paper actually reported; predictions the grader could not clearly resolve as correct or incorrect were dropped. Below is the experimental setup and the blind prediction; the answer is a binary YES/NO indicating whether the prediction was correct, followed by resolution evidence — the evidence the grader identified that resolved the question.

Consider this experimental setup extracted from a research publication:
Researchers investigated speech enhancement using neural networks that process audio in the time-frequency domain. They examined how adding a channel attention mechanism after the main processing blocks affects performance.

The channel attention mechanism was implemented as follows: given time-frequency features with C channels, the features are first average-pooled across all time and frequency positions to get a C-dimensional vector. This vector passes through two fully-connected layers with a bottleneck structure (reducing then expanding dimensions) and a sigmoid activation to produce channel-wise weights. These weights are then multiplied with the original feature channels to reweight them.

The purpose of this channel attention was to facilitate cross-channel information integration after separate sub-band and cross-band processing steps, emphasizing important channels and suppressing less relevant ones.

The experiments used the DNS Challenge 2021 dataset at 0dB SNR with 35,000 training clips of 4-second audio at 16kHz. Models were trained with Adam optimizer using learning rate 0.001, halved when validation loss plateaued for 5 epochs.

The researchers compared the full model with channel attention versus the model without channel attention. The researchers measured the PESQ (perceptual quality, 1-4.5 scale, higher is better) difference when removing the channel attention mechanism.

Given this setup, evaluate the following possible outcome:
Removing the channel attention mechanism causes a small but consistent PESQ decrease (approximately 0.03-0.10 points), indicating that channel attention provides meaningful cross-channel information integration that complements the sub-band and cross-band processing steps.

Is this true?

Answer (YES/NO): NO